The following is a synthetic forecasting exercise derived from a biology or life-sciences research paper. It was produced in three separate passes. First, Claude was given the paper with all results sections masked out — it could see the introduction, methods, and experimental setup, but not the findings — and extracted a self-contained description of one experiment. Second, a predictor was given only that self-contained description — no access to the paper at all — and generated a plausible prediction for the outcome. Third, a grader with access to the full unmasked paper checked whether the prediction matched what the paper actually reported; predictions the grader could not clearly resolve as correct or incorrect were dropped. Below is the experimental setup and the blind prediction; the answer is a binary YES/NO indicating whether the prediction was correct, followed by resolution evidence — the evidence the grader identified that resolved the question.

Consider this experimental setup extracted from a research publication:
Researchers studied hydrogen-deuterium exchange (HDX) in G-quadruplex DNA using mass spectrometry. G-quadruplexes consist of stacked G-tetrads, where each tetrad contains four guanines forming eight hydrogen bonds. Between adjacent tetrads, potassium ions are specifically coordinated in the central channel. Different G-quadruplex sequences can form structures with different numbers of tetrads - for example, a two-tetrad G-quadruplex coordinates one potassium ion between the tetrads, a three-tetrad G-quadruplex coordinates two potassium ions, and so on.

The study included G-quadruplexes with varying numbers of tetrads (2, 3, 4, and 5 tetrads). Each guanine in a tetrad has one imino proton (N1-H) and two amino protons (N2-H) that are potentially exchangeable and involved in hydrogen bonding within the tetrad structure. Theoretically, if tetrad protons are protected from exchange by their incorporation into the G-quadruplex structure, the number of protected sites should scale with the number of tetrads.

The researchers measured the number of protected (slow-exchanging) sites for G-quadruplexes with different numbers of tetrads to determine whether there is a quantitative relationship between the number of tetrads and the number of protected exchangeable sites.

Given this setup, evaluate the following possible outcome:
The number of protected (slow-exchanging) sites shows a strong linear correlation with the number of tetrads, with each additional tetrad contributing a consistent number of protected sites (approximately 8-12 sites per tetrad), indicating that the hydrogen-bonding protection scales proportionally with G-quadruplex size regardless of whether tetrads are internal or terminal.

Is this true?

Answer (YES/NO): NO